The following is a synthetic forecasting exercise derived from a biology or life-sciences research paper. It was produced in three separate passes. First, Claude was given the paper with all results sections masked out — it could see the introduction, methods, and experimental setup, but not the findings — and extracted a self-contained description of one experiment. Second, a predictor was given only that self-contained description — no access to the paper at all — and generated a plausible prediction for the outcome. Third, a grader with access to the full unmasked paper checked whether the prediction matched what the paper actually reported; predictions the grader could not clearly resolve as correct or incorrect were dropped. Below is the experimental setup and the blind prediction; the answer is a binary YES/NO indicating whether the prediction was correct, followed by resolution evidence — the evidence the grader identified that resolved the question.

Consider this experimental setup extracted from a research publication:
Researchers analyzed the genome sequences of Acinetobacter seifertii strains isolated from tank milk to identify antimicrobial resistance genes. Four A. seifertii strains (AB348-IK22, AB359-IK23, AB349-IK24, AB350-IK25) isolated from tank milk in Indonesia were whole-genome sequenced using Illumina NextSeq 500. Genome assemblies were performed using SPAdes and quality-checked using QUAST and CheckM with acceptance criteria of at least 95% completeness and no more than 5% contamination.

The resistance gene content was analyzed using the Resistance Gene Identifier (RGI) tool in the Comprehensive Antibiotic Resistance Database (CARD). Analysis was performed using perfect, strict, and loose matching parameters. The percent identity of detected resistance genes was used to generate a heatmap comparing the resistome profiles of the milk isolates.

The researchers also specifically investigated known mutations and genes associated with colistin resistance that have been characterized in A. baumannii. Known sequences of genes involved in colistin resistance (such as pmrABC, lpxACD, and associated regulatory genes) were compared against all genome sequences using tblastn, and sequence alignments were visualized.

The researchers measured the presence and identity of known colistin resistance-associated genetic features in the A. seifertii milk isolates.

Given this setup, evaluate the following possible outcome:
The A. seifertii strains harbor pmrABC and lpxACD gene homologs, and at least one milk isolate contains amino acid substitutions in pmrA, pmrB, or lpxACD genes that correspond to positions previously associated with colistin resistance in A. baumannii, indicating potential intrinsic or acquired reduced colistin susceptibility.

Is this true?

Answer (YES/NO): NO